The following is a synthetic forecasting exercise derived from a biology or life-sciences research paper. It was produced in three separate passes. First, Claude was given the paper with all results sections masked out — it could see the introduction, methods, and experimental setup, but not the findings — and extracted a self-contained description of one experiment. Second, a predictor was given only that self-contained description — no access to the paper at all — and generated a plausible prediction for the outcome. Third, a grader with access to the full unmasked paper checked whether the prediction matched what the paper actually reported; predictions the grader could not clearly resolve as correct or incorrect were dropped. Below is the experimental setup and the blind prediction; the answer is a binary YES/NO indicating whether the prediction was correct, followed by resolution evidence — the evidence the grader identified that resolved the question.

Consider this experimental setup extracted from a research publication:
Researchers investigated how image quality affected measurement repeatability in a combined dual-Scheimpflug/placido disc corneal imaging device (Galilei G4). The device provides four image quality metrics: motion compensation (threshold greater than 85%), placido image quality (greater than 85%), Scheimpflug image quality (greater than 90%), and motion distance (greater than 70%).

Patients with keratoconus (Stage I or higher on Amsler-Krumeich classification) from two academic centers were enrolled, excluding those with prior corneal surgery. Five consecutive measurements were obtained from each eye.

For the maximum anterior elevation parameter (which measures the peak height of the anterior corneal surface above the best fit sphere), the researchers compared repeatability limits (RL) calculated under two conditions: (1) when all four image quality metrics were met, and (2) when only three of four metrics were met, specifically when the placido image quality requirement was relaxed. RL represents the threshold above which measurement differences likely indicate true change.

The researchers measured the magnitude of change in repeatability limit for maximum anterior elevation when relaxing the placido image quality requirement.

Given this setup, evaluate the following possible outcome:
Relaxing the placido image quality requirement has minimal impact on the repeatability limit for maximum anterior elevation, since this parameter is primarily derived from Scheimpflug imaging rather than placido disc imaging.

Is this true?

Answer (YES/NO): NO